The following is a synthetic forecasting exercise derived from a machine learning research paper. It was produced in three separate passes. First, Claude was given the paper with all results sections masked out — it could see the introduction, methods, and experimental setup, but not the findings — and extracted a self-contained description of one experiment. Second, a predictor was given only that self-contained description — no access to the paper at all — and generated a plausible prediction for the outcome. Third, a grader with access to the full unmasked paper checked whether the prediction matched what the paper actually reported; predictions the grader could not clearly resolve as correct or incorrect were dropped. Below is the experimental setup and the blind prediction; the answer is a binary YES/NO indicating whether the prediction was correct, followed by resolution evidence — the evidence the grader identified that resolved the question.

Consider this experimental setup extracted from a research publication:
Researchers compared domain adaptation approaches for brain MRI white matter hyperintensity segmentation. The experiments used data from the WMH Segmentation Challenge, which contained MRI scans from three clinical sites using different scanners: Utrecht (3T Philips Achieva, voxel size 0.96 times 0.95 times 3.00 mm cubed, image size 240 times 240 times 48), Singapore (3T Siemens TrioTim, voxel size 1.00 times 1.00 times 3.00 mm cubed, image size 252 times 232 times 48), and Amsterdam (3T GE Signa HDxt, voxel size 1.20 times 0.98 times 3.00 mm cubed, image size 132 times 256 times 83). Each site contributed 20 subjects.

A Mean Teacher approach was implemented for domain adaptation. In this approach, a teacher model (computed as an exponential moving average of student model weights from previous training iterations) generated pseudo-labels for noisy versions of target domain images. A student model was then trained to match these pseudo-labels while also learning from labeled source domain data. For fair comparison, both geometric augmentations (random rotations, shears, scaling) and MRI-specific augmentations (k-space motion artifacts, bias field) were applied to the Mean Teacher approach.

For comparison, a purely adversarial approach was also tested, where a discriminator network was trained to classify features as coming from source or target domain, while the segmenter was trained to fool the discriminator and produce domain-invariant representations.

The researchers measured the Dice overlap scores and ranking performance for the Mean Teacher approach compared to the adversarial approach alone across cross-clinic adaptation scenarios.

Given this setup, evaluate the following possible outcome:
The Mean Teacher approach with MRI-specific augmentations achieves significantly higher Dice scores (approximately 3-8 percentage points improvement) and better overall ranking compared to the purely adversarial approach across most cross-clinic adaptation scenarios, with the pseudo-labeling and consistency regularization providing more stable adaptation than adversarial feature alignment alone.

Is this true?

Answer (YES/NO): NO